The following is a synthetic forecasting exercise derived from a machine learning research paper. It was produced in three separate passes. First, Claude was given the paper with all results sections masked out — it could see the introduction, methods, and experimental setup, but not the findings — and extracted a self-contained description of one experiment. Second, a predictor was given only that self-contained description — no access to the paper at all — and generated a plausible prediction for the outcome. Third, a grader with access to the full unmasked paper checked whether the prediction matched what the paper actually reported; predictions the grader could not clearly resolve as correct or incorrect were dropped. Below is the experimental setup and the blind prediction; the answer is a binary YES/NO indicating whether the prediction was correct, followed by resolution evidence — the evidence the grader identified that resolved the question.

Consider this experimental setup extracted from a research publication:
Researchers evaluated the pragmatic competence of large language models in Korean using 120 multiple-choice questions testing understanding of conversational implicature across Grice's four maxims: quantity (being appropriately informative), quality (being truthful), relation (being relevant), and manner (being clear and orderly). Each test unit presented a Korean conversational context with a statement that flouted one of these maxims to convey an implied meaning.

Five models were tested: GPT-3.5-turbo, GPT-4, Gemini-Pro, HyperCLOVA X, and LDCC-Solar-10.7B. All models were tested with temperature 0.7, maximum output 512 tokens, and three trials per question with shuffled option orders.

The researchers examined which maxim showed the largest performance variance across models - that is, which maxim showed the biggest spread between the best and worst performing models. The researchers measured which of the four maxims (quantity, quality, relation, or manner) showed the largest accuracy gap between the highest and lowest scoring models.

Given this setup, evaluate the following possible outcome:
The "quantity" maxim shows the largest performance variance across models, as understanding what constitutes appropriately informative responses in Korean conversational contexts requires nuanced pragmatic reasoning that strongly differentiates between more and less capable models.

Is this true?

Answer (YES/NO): NO